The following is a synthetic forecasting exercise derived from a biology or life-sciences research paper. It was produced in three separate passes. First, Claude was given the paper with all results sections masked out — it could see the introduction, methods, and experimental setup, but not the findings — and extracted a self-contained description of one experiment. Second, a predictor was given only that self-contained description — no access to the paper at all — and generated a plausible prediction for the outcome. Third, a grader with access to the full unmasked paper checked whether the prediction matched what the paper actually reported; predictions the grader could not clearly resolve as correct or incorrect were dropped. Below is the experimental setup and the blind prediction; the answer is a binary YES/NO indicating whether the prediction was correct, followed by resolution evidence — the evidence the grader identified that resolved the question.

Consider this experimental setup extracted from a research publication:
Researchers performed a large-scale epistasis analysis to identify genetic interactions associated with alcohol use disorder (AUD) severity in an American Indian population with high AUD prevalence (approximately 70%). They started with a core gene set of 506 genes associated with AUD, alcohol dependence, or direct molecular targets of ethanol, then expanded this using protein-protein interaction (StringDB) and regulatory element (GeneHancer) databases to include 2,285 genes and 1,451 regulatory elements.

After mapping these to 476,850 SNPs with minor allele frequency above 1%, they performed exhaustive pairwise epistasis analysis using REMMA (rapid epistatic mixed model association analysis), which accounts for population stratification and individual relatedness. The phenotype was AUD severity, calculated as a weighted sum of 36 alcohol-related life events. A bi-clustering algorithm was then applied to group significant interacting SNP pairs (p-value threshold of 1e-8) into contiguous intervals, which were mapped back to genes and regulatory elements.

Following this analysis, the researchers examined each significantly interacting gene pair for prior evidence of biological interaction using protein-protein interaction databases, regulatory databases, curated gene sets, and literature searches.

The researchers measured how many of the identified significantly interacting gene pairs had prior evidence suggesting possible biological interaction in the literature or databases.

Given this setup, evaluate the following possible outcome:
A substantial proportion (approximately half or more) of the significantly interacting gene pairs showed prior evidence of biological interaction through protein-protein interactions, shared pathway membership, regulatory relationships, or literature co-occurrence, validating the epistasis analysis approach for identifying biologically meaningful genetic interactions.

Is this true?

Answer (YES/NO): NO